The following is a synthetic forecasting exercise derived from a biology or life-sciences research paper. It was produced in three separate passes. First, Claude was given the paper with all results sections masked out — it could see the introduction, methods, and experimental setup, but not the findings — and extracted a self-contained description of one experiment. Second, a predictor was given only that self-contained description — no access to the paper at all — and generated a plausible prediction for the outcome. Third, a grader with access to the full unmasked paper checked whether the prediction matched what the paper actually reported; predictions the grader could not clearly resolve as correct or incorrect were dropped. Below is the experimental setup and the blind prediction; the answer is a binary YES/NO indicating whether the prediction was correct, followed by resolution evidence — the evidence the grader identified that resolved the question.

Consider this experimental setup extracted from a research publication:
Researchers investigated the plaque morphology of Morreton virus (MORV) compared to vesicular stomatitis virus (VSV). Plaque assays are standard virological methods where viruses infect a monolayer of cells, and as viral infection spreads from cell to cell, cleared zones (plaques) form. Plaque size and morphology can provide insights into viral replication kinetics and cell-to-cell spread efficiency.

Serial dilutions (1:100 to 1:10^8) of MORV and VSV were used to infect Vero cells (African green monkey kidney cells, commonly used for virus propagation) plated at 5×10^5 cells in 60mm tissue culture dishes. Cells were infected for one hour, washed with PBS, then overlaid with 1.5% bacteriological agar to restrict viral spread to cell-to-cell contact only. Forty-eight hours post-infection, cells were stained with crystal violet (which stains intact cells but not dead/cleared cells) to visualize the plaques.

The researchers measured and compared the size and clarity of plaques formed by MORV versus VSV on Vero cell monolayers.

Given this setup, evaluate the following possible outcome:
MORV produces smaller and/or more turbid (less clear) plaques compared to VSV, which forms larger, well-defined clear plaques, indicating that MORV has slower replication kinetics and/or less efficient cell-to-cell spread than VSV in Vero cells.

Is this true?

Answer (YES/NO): NO